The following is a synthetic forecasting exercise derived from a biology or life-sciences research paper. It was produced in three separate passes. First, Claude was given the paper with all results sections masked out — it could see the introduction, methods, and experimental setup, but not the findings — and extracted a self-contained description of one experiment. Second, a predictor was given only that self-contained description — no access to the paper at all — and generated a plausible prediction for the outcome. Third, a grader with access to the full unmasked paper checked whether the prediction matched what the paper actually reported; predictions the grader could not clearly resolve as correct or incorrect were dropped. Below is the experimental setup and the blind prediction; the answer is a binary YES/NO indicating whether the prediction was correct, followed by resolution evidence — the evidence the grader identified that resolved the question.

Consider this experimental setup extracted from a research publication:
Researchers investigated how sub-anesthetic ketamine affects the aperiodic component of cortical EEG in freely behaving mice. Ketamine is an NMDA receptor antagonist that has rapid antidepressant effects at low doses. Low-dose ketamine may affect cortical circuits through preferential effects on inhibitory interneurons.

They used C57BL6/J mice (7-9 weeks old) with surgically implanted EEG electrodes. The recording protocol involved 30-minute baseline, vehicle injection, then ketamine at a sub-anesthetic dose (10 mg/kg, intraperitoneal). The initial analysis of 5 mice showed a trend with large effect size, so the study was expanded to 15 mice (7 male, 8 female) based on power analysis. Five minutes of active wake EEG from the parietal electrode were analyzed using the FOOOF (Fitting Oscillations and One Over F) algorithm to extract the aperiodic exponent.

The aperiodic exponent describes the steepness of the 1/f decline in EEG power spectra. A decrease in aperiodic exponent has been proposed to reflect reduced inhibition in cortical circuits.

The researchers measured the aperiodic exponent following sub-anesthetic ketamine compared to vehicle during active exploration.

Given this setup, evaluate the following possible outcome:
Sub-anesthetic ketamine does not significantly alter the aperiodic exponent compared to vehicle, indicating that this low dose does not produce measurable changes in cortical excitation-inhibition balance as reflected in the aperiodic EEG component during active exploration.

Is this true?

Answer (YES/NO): YES